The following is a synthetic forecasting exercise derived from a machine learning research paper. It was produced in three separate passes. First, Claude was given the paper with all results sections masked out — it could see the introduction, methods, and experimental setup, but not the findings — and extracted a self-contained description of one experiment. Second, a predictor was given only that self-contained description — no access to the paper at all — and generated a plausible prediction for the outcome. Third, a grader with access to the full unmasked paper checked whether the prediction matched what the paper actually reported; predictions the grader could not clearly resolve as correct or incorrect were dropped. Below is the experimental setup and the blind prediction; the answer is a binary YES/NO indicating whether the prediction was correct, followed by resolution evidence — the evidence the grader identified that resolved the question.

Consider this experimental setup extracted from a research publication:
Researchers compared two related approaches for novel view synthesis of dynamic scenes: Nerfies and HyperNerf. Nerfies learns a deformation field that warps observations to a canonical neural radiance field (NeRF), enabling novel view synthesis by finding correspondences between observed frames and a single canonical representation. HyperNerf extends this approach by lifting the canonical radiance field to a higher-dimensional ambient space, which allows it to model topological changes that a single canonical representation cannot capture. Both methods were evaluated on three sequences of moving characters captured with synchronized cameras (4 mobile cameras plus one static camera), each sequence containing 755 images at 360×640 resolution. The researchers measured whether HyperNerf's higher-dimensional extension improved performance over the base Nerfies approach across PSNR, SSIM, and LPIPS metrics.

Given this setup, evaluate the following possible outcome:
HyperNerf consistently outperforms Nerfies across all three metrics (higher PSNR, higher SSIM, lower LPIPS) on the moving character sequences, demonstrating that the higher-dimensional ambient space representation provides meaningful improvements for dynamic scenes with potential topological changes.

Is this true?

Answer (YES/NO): NO